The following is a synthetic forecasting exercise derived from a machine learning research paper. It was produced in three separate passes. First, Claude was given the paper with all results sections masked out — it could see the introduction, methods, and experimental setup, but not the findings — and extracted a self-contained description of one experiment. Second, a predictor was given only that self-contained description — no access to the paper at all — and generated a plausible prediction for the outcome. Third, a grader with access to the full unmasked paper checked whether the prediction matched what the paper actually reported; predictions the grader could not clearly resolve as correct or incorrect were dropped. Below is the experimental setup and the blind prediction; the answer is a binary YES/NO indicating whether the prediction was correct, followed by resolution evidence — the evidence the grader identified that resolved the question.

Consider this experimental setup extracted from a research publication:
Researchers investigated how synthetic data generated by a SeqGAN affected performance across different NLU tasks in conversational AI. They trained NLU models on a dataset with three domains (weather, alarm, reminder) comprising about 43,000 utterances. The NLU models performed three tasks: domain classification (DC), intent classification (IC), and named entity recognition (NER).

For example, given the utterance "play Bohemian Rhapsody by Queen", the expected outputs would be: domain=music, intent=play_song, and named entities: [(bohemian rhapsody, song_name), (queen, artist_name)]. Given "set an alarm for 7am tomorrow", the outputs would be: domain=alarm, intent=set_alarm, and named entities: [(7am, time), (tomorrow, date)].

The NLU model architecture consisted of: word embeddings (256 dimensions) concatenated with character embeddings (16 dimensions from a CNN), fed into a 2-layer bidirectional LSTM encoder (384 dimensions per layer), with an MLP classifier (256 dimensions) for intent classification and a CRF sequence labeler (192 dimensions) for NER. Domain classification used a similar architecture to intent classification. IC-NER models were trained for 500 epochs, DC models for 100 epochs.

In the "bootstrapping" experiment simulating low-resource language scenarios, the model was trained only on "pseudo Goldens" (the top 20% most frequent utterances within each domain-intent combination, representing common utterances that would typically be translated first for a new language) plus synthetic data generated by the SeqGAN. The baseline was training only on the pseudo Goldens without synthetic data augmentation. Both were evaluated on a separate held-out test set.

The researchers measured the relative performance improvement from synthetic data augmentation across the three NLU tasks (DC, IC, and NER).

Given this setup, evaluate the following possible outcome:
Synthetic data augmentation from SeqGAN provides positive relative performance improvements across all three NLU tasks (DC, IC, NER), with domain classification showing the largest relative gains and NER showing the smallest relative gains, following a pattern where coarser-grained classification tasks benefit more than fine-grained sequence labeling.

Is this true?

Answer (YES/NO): NO